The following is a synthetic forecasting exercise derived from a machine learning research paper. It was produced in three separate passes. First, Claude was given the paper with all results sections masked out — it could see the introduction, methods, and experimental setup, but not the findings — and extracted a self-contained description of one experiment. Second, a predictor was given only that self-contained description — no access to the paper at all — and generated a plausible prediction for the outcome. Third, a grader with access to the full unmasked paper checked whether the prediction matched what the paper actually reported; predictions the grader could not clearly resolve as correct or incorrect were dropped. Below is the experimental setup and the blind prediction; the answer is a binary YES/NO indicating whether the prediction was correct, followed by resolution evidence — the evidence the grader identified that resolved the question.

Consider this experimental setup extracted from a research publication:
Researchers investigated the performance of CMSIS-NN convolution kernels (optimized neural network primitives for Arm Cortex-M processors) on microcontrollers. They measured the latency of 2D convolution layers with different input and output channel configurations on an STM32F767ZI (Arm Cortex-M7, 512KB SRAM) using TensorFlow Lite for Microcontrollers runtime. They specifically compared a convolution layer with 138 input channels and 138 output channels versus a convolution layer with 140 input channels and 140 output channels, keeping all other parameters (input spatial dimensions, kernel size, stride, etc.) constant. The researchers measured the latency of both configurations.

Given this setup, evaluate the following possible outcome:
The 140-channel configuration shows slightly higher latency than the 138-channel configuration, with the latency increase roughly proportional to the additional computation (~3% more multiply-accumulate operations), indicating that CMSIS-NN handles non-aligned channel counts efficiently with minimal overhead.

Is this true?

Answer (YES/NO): NO